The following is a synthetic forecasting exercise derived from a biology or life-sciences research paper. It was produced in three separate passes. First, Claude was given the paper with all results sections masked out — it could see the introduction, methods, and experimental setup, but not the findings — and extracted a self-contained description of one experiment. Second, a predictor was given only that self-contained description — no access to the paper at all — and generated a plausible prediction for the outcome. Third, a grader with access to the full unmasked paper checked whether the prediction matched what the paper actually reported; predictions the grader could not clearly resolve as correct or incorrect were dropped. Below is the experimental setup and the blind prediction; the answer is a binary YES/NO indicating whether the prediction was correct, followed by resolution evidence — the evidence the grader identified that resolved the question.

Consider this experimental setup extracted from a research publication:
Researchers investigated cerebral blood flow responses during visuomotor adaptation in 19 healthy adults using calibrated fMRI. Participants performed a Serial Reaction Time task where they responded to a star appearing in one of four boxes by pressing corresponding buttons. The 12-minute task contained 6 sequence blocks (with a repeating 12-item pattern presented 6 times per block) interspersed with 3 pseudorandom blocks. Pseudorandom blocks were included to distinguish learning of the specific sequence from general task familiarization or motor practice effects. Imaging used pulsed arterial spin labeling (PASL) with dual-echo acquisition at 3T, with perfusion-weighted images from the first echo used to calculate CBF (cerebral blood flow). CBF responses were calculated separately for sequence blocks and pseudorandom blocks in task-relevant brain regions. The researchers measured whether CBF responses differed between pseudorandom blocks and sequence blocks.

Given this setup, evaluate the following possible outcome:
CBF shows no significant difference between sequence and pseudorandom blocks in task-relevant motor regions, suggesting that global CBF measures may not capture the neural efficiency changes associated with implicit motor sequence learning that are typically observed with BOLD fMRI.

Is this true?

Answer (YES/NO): YES